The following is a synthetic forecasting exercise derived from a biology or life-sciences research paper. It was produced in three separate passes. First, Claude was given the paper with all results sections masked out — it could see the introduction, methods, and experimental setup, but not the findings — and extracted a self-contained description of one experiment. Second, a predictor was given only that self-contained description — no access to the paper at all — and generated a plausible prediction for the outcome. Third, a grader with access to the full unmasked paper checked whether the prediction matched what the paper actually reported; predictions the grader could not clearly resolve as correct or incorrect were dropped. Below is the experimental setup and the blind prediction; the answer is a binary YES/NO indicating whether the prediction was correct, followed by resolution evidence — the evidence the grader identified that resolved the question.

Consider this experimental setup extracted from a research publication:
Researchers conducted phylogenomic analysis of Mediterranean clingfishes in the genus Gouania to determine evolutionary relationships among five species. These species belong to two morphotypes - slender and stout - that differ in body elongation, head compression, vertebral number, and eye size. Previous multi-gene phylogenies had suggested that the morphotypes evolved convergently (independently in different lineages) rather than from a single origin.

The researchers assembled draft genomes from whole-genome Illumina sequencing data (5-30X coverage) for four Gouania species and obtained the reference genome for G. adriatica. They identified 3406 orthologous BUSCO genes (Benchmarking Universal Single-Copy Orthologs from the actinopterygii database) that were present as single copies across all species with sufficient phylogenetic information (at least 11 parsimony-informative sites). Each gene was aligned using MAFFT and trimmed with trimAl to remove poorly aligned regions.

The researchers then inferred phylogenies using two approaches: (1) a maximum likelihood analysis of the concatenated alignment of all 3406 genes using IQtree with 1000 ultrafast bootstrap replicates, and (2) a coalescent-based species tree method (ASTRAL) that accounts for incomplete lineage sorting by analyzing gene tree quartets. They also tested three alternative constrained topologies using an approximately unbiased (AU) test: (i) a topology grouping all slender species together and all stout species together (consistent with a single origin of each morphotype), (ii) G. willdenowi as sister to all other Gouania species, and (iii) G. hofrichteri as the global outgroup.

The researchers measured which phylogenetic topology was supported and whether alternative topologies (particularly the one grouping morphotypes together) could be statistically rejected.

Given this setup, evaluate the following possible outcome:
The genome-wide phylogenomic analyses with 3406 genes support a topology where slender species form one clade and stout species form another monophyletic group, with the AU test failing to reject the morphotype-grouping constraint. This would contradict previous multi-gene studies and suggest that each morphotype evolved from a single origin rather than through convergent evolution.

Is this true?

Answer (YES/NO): NO